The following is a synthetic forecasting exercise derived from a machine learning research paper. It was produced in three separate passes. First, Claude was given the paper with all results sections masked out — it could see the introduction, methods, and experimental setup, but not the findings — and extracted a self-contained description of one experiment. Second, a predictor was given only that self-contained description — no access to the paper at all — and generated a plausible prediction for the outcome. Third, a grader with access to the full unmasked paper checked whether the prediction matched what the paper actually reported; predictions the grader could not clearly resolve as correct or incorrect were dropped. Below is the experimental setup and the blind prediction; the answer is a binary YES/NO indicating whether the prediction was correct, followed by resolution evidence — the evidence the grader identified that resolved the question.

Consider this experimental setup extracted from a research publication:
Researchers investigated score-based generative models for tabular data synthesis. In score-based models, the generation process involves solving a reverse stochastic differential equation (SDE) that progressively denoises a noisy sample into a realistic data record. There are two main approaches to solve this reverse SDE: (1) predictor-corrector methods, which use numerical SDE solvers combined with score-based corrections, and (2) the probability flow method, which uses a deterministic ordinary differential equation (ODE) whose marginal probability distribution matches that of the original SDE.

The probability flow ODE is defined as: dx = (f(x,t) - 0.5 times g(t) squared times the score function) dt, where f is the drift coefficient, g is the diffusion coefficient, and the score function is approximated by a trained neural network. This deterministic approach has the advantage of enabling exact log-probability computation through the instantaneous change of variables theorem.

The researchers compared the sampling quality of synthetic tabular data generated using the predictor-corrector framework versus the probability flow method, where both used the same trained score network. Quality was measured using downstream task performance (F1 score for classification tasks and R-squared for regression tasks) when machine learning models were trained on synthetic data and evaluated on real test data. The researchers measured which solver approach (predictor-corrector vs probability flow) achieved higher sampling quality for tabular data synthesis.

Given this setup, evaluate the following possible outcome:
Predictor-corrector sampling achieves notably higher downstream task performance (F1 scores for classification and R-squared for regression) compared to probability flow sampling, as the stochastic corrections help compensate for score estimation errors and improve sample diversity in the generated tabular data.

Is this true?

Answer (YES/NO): NO